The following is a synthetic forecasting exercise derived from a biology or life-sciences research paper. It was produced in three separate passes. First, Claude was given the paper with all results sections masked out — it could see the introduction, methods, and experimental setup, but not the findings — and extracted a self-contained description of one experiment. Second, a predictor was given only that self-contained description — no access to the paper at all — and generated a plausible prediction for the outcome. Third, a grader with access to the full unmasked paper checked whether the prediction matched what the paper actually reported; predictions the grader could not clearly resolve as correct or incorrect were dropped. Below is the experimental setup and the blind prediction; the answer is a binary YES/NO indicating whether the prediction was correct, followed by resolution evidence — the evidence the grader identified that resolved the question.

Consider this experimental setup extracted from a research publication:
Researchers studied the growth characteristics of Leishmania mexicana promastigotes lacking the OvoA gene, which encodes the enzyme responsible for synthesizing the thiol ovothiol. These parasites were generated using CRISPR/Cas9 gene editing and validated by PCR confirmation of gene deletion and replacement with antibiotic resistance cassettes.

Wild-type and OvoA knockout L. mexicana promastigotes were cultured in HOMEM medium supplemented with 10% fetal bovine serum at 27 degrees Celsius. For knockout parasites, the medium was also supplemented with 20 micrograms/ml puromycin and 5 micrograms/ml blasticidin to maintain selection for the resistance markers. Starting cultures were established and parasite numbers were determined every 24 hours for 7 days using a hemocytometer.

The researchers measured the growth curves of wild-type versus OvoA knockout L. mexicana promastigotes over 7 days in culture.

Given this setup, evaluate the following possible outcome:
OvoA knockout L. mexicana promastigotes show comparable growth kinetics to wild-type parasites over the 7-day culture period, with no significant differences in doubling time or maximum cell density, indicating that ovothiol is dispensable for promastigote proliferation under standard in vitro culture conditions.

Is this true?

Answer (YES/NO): NO